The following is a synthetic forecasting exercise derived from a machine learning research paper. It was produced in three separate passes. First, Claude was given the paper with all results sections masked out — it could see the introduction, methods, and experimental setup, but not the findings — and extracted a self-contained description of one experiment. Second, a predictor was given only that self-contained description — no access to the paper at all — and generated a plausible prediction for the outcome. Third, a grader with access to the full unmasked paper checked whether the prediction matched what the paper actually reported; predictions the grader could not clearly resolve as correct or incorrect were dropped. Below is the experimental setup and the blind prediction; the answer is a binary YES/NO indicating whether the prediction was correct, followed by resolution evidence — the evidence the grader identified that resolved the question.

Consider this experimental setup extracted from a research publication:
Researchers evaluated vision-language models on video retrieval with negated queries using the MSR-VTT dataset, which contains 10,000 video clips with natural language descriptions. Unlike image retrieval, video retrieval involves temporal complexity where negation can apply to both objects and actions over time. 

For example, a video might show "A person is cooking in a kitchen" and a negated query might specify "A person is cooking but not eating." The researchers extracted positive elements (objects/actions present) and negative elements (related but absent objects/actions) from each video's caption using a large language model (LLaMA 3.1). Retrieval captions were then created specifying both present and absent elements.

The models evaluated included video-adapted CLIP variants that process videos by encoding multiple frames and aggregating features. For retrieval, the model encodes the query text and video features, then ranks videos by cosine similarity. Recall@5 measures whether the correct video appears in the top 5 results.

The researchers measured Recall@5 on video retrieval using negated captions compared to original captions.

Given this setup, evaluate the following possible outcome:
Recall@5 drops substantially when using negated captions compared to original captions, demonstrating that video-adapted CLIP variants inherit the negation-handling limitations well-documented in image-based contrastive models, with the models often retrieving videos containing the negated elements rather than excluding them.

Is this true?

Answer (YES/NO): NO